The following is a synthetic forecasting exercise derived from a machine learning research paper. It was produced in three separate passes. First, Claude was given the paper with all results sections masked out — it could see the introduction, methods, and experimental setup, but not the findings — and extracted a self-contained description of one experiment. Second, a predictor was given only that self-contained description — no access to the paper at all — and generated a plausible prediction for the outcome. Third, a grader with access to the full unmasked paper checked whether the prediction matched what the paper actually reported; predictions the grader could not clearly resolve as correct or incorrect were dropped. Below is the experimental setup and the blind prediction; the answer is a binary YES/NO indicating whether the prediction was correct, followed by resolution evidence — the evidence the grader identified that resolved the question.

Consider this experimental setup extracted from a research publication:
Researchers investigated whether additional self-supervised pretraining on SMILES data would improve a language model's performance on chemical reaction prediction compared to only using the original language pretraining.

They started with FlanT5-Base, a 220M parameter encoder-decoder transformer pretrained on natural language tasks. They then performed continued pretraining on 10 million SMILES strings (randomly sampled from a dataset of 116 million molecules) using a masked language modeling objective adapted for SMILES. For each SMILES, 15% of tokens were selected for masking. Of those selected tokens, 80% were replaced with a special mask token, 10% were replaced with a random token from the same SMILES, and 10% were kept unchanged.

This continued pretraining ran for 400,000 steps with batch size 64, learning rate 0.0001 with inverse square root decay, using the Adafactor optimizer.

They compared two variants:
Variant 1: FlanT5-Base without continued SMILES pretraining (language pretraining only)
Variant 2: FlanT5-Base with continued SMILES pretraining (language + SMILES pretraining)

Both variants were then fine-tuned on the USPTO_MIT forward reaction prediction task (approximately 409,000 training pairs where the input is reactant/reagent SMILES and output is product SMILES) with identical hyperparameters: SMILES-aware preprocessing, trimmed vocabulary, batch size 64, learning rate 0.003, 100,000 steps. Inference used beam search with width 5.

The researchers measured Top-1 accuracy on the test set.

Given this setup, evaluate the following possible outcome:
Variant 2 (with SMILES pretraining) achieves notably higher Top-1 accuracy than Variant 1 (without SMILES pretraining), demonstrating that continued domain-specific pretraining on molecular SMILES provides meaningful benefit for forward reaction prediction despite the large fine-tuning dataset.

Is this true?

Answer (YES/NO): NO